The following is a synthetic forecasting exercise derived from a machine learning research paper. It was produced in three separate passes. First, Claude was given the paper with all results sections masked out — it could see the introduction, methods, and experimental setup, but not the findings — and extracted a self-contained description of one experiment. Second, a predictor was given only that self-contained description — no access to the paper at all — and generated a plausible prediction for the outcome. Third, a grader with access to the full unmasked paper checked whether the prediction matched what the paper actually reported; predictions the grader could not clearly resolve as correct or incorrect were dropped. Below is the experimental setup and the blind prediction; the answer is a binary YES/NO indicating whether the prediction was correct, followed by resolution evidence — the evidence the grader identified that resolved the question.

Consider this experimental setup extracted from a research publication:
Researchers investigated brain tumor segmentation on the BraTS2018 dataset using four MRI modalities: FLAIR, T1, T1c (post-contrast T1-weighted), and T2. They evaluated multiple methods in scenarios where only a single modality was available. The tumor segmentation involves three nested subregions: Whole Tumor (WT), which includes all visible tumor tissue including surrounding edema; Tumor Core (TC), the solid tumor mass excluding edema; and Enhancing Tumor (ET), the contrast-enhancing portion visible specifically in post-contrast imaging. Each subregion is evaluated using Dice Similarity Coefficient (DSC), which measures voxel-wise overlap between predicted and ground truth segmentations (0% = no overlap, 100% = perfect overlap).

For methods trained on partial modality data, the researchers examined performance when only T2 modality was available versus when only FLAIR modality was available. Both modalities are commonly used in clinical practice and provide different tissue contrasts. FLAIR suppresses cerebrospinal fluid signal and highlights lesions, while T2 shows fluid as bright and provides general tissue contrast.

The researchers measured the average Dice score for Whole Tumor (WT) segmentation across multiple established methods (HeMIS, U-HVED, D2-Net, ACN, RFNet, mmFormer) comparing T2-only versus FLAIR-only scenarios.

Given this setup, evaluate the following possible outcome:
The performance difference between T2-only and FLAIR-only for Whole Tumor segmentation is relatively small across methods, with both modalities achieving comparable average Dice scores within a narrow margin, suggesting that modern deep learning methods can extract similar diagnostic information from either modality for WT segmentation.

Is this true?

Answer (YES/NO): NO